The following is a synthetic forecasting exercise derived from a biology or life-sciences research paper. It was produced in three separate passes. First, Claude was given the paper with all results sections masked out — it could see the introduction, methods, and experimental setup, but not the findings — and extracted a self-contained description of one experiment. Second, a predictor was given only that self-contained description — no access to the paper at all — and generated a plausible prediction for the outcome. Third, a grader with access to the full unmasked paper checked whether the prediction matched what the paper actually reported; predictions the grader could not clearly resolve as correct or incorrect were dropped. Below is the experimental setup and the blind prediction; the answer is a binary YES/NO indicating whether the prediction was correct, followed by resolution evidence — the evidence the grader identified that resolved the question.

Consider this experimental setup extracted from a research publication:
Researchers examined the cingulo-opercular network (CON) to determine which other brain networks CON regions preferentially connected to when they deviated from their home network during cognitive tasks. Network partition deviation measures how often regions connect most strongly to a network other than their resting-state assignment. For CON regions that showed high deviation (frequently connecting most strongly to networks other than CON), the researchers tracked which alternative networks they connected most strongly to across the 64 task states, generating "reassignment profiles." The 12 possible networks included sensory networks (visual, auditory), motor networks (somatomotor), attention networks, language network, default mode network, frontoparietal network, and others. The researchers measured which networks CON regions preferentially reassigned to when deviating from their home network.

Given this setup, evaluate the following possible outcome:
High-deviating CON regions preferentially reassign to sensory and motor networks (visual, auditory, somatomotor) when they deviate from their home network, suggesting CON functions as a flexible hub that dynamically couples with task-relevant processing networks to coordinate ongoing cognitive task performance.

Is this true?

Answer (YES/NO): NO